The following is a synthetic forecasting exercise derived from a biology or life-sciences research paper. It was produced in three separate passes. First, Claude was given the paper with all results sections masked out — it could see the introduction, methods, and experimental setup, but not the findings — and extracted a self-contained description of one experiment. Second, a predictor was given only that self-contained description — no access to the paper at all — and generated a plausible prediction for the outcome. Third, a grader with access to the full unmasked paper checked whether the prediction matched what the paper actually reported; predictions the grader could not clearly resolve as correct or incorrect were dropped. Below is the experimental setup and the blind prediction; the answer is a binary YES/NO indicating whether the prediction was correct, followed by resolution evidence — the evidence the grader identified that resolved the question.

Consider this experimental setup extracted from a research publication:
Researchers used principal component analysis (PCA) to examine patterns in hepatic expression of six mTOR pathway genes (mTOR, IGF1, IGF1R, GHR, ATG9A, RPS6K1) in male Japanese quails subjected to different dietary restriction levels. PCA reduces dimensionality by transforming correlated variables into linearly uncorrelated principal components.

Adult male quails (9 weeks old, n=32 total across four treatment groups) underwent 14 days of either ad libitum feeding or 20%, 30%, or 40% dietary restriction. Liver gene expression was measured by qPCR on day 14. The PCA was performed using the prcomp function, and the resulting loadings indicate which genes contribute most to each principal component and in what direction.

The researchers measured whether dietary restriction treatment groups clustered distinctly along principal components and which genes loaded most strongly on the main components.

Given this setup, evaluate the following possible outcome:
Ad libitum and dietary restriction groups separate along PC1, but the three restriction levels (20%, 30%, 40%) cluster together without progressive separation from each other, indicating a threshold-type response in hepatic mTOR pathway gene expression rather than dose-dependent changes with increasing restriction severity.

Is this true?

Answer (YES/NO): YES